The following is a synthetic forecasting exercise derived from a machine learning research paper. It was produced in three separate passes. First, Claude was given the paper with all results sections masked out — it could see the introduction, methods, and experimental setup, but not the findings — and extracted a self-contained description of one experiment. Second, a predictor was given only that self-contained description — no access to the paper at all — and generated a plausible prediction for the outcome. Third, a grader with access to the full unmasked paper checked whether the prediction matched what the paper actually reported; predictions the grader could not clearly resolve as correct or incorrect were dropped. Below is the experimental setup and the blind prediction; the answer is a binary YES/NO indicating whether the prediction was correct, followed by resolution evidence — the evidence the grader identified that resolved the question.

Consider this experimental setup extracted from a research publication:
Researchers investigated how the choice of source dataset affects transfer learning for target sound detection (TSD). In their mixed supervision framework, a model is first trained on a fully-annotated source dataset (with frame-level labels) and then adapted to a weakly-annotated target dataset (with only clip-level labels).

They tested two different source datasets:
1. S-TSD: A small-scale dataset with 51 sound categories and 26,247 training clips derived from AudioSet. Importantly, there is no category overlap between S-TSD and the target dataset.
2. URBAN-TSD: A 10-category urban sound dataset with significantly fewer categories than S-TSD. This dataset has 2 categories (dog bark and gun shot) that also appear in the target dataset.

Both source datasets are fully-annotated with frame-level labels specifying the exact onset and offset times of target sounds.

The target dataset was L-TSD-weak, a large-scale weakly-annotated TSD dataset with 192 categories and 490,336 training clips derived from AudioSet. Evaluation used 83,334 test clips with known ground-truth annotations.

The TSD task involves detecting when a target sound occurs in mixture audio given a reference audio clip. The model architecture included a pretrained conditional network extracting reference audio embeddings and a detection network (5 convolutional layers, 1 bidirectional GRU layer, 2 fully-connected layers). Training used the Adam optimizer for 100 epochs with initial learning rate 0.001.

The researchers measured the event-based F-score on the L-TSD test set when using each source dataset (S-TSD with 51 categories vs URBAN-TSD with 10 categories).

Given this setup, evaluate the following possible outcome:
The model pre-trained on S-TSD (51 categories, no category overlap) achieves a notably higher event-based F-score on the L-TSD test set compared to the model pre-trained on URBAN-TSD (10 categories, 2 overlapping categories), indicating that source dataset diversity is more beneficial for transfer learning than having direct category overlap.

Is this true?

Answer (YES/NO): NO